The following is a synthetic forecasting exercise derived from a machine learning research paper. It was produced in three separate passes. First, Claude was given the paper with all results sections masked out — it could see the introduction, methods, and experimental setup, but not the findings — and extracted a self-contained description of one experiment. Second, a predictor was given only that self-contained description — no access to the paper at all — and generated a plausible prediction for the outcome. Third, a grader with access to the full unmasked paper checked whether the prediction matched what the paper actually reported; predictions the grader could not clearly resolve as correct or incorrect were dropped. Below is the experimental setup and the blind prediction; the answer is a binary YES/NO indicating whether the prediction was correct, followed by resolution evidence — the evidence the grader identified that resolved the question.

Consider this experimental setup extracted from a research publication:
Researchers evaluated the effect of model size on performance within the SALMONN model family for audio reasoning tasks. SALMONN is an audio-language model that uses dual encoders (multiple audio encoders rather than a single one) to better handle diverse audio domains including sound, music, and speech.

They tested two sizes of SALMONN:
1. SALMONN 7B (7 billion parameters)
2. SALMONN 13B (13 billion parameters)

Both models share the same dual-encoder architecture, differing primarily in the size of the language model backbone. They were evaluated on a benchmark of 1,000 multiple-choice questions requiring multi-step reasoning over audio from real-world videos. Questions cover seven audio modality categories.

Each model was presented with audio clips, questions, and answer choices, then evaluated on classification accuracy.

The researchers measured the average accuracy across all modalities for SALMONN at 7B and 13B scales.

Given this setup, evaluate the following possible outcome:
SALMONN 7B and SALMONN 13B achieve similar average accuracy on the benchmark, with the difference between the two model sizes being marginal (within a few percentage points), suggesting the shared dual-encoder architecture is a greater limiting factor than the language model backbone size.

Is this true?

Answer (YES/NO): YES